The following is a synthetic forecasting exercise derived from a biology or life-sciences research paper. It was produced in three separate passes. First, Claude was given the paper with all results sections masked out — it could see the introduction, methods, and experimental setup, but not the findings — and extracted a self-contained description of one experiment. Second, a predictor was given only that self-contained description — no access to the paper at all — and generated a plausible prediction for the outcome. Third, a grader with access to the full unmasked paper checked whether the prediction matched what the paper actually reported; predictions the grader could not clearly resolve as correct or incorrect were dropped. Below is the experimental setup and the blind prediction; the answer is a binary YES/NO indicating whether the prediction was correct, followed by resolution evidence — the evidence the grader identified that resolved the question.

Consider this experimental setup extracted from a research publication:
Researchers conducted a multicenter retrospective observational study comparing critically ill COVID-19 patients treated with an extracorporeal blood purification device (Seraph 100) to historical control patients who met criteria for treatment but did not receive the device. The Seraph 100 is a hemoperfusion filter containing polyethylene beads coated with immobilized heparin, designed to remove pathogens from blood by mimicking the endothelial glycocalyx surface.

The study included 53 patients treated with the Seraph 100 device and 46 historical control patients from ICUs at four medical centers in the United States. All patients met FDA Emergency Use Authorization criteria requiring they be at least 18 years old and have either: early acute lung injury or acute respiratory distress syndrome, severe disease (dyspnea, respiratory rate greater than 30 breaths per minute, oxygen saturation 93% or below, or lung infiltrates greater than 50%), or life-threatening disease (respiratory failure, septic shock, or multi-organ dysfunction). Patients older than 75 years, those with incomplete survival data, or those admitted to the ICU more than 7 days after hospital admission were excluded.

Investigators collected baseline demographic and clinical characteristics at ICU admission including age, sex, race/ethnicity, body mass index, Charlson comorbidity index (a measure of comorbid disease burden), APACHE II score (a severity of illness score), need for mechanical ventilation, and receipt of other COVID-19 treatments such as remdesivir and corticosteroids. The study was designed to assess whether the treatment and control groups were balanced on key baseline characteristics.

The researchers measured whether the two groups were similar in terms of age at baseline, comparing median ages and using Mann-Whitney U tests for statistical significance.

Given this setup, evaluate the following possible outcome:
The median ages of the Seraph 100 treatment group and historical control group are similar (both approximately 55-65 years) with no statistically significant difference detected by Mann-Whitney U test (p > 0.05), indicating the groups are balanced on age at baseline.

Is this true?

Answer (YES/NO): NO